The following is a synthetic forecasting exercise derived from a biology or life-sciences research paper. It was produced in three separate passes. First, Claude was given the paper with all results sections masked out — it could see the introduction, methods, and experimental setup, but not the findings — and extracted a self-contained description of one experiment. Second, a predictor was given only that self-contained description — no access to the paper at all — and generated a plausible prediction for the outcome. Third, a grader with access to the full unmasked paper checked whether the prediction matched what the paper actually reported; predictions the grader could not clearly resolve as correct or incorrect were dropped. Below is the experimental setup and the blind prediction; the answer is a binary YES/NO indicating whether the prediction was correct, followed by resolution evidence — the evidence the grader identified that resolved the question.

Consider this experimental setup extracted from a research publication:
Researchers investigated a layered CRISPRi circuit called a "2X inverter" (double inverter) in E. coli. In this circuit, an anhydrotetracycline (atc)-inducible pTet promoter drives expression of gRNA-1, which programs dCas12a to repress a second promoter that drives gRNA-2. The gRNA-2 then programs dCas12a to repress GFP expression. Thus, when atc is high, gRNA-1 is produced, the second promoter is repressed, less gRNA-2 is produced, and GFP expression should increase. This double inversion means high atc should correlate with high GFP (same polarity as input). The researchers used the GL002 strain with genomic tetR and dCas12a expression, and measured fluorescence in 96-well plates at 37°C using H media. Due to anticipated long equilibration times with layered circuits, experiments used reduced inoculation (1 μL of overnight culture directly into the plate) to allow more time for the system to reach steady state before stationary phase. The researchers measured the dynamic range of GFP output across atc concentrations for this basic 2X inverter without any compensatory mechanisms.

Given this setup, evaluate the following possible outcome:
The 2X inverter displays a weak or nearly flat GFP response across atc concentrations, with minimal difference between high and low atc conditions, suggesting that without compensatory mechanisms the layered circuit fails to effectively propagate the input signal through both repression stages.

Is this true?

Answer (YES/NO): YES